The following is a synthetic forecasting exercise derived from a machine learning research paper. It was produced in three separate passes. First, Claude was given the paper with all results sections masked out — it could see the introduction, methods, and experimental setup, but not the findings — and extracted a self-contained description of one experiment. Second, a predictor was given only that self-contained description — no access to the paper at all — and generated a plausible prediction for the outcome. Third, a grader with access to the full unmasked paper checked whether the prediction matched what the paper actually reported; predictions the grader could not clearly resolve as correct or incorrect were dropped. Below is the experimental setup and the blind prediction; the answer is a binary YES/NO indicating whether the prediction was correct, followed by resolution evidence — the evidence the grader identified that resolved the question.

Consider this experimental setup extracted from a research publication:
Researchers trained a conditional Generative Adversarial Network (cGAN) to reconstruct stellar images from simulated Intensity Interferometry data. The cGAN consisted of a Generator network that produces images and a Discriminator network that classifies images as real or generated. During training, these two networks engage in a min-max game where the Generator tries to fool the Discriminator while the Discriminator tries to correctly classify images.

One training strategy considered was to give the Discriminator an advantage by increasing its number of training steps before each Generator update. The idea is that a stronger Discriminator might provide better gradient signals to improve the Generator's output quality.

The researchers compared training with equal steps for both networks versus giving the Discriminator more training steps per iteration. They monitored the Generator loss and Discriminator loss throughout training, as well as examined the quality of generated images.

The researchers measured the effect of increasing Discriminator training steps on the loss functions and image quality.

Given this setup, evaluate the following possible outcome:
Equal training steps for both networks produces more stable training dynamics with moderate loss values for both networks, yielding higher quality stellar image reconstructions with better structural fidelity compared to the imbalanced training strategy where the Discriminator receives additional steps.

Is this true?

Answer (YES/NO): NO